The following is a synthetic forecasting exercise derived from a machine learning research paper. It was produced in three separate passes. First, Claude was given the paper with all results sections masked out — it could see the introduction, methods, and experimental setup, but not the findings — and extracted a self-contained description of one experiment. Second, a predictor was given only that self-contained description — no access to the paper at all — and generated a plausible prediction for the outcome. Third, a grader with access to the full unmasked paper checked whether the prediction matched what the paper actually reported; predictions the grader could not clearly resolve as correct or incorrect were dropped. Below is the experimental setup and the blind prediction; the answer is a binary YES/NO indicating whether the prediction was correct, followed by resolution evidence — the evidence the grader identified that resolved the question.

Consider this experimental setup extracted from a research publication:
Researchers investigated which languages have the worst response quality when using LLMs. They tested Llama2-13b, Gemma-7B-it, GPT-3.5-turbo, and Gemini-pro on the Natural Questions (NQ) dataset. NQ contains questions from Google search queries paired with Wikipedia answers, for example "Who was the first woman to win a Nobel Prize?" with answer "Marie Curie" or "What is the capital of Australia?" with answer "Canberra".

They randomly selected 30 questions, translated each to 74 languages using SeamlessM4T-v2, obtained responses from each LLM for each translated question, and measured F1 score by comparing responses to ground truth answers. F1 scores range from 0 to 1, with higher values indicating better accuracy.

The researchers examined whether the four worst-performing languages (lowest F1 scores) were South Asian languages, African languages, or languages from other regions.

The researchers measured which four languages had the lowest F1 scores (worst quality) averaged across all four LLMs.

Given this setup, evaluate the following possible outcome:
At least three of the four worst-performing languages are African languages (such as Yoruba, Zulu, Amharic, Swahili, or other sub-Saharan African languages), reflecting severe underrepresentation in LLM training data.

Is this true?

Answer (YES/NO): NO